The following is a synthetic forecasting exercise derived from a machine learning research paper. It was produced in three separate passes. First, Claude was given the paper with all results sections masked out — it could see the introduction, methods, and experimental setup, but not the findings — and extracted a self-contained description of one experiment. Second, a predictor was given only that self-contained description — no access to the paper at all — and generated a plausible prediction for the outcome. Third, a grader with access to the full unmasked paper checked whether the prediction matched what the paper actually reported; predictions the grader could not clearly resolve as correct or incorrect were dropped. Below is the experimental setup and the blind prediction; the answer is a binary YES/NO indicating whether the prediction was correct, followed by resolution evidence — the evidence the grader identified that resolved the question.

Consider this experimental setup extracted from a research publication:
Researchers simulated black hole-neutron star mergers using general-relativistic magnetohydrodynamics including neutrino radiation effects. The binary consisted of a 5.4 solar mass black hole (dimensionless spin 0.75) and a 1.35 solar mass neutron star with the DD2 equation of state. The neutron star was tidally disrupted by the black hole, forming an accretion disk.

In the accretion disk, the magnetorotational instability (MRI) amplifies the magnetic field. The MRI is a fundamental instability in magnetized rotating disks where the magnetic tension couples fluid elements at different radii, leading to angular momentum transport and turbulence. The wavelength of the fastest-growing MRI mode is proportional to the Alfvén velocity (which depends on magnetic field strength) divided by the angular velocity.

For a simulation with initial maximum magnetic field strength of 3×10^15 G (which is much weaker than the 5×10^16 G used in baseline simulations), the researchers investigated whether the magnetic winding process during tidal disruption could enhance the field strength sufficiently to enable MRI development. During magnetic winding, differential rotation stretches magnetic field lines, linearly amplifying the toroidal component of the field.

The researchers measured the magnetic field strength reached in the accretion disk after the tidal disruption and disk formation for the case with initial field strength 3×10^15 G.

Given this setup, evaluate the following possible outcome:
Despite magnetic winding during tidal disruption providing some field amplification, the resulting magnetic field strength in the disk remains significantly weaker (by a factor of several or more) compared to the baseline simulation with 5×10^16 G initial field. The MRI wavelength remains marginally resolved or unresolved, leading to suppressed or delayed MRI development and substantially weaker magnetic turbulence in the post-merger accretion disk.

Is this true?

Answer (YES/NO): NO